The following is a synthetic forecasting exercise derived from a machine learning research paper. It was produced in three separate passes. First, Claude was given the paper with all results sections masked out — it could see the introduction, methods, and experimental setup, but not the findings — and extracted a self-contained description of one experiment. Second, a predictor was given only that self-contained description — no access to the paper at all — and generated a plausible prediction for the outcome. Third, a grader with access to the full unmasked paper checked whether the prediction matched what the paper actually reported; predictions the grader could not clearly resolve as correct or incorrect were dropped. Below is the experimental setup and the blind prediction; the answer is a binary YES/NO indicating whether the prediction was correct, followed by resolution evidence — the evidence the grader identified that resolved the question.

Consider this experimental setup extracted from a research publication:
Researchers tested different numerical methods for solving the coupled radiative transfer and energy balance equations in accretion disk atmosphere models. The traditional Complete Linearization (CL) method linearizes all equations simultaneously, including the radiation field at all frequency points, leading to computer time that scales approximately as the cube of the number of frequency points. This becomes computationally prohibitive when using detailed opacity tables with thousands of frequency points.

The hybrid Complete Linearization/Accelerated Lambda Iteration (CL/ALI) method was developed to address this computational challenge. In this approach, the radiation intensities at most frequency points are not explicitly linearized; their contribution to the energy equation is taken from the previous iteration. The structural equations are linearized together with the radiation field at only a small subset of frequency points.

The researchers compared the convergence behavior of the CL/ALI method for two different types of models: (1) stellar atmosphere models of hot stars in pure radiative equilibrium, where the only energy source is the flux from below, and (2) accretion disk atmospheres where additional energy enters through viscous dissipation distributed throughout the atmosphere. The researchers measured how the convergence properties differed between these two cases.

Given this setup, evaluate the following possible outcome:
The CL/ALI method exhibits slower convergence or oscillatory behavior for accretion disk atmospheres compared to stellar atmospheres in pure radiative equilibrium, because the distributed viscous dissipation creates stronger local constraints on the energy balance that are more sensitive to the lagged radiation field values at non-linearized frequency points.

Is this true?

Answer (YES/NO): YES